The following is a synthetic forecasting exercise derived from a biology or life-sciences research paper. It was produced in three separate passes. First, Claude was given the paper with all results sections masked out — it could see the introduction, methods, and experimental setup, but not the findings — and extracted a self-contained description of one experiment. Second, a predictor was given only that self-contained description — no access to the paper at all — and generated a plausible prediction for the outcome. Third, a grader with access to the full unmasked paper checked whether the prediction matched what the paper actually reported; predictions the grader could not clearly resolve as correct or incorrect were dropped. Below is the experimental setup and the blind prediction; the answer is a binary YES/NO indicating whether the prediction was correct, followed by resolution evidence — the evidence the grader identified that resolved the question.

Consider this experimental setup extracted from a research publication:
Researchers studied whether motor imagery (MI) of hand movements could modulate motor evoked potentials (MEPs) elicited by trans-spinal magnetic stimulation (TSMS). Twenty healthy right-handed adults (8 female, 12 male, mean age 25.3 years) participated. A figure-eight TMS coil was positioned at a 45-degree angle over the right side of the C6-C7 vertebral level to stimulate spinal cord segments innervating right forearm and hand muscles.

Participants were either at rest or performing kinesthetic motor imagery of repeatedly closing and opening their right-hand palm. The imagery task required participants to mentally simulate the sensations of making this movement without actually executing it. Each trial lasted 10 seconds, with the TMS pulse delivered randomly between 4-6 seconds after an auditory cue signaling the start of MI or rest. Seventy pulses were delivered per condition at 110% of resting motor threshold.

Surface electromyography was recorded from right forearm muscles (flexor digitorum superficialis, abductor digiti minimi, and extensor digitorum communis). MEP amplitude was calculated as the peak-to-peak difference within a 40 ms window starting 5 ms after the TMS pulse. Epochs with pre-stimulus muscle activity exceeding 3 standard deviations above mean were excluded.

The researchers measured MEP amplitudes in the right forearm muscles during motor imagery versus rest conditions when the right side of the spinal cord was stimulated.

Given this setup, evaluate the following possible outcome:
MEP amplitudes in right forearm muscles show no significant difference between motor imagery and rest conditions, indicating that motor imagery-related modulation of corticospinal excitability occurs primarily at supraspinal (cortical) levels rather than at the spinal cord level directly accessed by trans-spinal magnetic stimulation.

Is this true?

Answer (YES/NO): NO